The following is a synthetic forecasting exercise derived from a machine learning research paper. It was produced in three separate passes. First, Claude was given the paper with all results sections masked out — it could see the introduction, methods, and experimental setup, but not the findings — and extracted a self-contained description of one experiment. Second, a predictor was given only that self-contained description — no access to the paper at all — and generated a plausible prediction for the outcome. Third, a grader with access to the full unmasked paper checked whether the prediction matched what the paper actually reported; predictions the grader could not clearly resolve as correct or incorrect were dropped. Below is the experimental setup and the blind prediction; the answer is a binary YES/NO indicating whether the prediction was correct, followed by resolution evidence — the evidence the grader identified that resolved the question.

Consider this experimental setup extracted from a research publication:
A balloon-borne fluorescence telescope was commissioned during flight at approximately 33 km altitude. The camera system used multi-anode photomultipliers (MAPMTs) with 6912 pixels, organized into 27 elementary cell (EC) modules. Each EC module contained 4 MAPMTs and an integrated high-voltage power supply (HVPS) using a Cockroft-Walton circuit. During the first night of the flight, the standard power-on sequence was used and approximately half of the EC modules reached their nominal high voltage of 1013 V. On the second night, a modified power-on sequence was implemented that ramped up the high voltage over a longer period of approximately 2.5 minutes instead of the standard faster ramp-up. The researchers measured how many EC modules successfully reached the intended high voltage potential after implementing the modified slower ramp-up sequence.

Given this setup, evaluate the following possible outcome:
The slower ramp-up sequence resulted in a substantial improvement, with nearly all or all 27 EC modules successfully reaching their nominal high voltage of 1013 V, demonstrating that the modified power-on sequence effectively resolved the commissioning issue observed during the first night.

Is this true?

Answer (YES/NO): YES